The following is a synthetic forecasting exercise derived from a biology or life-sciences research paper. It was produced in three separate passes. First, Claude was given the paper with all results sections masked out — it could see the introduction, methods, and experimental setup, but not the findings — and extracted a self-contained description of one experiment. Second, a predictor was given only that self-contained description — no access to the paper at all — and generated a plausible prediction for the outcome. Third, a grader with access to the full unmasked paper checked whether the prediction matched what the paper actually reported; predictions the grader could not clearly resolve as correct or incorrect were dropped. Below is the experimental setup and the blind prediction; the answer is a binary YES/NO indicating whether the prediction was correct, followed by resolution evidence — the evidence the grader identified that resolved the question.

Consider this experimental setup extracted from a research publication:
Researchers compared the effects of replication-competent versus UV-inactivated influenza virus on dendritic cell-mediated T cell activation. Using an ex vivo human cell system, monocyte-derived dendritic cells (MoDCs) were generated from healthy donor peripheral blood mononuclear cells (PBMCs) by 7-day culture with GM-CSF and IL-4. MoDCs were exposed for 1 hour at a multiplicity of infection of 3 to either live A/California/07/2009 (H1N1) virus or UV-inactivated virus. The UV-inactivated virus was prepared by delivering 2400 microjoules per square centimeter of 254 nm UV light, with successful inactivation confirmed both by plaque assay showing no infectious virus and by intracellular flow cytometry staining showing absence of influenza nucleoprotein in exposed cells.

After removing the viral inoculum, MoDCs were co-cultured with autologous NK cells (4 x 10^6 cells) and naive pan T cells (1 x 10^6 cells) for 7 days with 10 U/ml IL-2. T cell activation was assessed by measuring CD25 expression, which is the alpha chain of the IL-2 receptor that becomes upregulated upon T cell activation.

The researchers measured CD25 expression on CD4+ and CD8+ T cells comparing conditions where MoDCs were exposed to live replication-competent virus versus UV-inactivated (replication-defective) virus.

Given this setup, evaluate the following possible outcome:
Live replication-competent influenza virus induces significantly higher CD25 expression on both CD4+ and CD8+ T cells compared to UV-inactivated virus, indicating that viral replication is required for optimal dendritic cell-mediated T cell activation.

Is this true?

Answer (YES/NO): NO